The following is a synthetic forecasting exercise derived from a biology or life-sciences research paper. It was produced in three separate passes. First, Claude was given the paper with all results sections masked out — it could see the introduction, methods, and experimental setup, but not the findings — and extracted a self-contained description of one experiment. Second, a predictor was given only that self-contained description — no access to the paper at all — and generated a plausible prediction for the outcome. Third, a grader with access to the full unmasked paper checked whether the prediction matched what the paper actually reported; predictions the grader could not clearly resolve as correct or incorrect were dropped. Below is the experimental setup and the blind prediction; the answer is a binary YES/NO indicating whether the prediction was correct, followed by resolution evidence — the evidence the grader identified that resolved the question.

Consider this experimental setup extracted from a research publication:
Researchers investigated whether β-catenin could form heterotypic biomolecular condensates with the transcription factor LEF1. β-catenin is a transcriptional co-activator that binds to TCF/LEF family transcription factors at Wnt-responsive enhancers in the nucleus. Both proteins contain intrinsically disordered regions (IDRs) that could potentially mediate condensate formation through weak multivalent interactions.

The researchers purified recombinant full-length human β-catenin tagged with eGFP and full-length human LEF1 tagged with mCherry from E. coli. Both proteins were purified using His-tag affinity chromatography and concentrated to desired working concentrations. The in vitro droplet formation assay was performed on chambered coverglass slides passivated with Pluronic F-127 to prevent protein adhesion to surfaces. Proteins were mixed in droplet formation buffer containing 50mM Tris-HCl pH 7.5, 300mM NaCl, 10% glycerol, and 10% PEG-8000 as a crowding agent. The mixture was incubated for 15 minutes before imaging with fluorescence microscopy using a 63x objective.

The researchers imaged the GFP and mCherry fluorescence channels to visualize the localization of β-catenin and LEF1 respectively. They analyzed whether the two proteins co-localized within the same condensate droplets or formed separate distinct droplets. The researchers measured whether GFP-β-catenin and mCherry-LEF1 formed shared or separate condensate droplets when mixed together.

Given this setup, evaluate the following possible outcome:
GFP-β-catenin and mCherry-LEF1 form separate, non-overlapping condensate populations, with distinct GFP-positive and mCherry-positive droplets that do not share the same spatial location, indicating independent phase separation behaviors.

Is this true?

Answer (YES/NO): NO